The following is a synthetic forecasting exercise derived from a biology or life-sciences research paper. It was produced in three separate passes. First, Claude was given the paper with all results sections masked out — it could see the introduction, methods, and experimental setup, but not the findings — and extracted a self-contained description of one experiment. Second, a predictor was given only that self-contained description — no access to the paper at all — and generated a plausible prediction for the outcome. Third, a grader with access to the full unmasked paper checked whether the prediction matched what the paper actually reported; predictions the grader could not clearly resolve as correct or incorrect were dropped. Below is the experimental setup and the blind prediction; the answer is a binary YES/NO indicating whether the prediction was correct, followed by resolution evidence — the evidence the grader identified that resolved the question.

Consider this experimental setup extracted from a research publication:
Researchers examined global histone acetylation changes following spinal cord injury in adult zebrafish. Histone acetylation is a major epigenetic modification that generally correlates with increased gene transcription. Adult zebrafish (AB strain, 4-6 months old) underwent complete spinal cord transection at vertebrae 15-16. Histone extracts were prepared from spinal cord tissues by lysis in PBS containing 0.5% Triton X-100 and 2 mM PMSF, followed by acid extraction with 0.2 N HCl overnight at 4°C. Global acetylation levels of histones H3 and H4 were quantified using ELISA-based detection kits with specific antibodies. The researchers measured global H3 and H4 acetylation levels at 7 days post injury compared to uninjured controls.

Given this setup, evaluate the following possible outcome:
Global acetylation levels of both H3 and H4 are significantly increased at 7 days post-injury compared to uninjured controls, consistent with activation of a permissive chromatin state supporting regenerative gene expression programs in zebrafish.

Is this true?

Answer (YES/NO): NO